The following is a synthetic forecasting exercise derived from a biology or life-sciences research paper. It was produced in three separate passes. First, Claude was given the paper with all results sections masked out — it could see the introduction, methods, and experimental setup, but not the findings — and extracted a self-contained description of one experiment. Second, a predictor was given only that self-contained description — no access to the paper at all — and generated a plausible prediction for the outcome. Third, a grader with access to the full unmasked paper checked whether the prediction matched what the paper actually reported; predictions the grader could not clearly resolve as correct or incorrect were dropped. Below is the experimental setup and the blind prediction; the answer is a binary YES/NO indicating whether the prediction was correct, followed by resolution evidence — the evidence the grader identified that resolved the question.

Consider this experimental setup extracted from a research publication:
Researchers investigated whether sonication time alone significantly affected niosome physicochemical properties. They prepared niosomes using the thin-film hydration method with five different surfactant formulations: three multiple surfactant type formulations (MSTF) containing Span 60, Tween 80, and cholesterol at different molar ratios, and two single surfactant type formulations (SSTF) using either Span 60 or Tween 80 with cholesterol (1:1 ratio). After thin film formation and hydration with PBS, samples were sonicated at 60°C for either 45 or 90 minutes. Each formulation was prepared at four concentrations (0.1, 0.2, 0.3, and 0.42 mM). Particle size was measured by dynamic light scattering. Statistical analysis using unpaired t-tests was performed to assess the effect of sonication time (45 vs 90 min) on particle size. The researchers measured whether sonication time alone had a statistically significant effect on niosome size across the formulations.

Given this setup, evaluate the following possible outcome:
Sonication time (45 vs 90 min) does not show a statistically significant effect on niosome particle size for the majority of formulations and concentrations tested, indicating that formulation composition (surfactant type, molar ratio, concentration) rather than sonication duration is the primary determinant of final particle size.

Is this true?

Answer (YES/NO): YES